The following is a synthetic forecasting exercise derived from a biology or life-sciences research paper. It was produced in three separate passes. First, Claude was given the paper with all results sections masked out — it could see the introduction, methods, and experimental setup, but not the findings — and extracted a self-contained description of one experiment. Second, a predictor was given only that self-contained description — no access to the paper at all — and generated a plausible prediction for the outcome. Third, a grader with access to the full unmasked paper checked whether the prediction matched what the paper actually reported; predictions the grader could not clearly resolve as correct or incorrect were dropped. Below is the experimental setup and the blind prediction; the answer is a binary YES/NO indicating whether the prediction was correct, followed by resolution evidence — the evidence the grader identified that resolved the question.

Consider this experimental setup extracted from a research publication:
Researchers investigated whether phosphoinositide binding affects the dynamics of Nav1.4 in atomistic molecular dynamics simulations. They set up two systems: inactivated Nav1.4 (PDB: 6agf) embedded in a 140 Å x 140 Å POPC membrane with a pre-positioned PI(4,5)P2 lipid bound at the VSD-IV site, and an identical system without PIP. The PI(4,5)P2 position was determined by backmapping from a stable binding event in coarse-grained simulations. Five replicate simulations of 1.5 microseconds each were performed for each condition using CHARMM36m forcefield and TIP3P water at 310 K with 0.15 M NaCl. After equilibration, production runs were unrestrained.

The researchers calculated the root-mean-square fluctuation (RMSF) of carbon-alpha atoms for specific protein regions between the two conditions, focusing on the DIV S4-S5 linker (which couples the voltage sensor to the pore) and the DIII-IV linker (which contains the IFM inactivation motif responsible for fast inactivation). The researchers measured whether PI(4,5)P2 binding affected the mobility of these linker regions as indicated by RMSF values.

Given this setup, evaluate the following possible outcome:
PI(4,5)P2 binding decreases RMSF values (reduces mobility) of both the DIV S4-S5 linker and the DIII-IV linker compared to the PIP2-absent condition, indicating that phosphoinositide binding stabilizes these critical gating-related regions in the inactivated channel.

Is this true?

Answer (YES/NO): YES